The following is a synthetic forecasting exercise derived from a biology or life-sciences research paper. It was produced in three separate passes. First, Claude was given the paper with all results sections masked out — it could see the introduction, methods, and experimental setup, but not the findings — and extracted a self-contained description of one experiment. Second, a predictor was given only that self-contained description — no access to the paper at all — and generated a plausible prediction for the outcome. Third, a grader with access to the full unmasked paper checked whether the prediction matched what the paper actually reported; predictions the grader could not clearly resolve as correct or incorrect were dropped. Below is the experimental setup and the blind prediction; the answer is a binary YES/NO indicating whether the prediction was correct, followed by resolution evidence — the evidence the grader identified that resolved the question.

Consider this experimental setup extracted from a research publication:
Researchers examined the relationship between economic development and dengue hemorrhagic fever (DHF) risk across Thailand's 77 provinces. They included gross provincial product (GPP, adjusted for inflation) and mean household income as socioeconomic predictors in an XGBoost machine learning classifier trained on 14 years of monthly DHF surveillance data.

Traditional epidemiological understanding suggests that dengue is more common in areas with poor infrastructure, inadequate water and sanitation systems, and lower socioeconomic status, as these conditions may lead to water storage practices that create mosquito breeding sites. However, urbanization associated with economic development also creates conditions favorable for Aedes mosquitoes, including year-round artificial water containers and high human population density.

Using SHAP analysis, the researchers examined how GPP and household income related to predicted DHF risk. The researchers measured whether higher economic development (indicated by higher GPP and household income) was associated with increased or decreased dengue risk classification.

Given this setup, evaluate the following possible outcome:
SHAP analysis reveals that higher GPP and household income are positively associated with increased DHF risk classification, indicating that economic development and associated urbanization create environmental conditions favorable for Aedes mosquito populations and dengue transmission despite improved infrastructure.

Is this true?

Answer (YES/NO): NO